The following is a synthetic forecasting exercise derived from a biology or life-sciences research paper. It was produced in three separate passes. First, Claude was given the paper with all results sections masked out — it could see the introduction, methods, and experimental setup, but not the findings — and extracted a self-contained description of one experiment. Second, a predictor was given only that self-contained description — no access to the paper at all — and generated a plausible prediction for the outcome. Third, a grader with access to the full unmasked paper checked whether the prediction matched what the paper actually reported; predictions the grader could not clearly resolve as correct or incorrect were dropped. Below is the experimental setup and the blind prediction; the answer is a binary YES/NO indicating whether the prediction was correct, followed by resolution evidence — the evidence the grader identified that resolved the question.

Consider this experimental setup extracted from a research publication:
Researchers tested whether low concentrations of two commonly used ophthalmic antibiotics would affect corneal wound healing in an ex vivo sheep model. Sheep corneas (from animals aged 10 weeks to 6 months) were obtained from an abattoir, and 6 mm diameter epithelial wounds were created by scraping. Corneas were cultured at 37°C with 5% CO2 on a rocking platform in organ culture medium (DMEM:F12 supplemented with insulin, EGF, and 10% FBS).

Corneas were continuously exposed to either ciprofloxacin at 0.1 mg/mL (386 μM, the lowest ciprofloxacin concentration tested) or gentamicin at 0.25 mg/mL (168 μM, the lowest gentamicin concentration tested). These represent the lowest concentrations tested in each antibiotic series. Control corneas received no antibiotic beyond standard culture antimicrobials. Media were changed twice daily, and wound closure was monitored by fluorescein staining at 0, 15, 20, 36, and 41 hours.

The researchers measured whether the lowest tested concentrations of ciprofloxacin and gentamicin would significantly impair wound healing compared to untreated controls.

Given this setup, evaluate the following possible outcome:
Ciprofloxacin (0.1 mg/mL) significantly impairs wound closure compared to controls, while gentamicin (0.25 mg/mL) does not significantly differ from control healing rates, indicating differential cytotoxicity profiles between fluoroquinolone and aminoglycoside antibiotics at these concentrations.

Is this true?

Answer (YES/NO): NO